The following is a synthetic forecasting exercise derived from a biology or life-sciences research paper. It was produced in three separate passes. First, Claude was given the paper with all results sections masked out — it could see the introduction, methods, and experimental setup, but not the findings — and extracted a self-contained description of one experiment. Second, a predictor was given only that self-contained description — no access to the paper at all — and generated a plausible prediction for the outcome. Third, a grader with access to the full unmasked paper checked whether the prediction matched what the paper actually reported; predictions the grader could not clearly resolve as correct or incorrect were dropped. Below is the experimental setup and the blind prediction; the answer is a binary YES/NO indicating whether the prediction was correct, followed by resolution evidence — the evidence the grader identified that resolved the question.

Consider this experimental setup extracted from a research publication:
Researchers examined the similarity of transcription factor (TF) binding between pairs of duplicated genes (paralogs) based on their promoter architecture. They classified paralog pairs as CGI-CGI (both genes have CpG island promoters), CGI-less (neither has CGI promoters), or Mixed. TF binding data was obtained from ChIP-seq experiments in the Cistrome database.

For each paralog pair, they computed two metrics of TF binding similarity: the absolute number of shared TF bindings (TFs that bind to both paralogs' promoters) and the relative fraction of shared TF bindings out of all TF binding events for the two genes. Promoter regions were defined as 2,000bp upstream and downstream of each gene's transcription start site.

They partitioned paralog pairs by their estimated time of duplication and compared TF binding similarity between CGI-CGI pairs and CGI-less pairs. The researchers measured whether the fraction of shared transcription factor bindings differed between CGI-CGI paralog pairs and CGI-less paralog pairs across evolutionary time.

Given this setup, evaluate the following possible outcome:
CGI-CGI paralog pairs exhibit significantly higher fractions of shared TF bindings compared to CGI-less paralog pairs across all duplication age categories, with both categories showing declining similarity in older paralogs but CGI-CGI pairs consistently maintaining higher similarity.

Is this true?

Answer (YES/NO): NO